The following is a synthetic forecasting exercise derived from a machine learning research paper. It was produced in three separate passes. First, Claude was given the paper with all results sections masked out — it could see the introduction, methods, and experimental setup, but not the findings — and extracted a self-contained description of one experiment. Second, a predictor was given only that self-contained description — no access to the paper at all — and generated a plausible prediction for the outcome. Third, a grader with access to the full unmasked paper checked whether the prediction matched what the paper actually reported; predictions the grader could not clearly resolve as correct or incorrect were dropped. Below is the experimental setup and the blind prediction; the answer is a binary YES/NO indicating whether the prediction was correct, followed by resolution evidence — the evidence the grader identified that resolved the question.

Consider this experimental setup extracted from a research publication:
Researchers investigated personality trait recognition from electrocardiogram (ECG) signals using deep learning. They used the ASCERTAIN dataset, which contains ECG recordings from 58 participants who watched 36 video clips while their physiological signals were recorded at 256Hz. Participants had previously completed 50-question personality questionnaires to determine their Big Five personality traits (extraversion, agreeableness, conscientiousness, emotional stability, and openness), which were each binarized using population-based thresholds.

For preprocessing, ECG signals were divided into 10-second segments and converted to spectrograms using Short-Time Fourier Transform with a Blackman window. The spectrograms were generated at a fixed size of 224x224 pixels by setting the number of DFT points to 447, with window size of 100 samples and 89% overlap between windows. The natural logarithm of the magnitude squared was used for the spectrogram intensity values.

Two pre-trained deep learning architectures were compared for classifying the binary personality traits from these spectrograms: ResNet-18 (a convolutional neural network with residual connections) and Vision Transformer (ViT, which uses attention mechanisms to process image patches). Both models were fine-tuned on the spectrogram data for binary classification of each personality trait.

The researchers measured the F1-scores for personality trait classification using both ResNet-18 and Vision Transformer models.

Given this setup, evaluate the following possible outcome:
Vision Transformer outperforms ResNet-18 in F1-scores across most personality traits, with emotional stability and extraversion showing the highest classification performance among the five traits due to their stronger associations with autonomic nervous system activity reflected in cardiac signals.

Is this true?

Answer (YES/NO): NO